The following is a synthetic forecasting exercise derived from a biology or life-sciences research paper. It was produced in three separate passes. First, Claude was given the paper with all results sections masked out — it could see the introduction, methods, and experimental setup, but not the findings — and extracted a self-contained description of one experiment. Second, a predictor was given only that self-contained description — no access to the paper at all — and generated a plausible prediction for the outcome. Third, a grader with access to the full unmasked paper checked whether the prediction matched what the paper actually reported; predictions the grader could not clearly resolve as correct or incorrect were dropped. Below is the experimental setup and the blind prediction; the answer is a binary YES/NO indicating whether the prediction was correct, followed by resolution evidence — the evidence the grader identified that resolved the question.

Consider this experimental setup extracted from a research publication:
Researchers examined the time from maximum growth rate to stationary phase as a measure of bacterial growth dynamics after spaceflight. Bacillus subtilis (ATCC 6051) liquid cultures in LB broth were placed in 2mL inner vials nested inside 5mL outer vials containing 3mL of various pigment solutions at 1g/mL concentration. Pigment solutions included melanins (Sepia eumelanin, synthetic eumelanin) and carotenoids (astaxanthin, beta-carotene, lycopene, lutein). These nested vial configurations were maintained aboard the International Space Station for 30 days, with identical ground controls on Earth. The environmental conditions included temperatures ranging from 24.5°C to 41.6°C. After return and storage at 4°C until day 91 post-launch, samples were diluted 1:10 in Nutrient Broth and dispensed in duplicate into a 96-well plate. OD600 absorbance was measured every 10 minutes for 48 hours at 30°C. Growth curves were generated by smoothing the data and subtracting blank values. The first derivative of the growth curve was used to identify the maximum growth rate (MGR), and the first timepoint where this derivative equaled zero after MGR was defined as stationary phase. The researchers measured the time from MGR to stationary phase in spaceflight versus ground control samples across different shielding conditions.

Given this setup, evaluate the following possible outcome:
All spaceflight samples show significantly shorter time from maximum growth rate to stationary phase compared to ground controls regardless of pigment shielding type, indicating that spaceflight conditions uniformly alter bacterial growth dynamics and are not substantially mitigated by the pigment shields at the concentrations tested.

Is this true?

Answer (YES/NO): NO